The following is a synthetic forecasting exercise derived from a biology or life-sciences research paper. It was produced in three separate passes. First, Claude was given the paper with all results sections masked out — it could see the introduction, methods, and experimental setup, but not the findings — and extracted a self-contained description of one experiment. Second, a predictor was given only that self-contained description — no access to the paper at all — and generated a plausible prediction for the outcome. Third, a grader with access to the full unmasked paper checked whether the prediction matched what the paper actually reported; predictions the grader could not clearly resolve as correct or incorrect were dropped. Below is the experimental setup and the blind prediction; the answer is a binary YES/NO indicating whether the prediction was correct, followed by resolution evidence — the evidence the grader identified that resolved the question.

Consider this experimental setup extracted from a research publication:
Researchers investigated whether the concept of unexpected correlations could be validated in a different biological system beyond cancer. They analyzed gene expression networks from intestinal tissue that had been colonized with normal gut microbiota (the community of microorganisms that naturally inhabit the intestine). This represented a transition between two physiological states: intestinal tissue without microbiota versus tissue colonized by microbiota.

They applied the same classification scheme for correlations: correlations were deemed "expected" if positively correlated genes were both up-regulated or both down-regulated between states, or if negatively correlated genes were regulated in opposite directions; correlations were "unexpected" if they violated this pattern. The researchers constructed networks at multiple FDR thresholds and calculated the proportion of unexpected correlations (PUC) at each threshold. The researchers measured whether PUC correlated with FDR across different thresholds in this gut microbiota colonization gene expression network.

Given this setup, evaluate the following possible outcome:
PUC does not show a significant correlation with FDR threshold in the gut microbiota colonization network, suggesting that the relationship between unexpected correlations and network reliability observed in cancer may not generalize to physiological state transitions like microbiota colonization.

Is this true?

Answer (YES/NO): NO